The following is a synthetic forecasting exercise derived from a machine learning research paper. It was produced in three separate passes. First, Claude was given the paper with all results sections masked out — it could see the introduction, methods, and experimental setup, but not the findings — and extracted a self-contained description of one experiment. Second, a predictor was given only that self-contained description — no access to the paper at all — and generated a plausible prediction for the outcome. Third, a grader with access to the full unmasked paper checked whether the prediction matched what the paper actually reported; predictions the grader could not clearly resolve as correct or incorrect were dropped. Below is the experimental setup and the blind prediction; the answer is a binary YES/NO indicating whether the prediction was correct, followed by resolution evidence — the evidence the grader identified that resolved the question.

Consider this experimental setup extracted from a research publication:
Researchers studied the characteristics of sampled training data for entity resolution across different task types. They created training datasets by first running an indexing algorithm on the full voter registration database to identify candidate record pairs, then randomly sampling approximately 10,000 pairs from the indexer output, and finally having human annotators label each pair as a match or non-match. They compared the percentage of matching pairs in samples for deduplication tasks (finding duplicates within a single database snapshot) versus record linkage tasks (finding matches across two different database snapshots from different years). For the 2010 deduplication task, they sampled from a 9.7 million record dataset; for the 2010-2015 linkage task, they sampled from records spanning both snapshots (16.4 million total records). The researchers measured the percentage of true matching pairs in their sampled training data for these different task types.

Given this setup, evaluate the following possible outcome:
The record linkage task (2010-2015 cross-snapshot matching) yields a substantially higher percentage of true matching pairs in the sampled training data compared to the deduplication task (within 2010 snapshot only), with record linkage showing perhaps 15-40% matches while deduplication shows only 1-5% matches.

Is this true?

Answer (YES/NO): NO